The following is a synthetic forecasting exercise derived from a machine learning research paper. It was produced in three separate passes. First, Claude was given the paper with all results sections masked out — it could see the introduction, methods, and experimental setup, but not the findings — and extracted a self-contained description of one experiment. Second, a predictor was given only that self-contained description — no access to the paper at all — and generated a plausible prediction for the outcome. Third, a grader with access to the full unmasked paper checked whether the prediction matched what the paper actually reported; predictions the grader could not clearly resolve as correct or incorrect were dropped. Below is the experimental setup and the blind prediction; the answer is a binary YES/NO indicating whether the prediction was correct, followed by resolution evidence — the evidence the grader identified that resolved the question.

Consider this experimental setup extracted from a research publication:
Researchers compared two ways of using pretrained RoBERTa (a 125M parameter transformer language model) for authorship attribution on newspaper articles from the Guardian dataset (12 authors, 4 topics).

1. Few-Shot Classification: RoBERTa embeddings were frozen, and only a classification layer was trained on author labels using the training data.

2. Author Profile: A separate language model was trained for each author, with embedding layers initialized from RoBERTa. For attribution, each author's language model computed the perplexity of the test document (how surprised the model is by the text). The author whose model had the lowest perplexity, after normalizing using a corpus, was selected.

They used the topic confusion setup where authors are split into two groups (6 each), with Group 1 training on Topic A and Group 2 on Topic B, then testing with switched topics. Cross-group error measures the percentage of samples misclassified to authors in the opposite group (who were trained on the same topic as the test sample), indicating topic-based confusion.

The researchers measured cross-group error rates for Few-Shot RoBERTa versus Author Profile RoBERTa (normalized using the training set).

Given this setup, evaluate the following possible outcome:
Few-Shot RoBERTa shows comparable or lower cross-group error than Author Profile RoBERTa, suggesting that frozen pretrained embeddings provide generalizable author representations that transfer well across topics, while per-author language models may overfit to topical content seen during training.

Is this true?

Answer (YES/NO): NO